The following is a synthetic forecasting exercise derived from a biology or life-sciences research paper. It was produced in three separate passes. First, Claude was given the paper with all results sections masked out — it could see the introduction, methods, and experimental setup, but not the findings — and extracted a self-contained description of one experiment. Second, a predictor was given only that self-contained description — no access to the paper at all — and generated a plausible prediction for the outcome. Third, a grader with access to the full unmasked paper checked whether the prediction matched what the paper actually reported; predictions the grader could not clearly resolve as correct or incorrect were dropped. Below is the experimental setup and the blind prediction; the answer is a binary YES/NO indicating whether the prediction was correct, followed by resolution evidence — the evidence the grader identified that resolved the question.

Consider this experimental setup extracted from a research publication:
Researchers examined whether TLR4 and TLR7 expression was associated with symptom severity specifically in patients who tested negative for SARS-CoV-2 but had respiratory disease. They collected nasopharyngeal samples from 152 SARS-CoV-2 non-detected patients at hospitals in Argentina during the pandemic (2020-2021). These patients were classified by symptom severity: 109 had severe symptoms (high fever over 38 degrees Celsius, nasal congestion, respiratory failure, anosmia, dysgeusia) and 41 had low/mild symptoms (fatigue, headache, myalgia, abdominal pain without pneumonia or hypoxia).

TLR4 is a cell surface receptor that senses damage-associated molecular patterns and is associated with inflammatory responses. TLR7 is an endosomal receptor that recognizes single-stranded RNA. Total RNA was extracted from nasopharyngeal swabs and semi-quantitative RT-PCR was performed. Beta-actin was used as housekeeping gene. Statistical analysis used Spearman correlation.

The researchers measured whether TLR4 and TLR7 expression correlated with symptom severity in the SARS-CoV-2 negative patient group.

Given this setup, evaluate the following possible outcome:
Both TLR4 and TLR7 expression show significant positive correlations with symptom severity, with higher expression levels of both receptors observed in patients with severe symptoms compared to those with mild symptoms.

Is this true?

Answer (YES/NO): YES